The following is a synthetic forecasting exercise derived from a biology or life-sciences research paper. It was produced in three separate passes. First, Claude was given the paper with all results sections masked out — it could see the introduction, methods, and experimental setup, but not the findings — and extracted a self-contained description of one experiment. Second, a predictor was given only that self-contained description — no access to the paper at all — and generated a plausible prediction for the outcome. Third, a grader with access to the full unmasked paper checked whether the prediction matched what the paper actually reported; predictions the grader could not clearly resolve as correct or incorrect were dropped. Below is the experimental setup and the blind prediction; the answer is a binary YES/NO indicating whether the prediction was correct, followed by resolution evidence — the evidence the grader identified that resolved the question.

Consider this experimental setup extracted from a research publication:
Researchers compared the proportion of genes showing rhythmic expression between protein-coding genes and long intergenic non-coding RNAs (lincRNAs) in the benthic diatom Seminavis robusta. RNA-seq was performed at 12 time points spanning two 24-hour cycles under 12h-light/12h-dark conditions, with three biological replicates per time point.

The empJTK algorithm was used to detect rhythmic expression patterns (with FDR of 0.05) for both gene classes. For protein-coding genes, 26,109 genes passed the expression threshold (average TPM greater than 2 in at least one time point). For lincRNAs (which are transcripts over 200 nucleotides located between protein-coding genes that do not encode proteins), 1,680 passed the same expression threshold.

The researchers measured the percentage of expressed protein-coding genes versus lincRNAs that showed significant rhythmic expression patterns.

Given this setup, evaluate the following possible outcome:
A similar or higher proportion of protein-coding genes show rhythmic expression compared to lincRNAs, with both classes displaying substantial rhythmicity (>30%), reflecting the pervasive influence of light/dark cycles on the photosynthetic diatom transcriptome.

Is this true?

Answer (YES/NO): YES